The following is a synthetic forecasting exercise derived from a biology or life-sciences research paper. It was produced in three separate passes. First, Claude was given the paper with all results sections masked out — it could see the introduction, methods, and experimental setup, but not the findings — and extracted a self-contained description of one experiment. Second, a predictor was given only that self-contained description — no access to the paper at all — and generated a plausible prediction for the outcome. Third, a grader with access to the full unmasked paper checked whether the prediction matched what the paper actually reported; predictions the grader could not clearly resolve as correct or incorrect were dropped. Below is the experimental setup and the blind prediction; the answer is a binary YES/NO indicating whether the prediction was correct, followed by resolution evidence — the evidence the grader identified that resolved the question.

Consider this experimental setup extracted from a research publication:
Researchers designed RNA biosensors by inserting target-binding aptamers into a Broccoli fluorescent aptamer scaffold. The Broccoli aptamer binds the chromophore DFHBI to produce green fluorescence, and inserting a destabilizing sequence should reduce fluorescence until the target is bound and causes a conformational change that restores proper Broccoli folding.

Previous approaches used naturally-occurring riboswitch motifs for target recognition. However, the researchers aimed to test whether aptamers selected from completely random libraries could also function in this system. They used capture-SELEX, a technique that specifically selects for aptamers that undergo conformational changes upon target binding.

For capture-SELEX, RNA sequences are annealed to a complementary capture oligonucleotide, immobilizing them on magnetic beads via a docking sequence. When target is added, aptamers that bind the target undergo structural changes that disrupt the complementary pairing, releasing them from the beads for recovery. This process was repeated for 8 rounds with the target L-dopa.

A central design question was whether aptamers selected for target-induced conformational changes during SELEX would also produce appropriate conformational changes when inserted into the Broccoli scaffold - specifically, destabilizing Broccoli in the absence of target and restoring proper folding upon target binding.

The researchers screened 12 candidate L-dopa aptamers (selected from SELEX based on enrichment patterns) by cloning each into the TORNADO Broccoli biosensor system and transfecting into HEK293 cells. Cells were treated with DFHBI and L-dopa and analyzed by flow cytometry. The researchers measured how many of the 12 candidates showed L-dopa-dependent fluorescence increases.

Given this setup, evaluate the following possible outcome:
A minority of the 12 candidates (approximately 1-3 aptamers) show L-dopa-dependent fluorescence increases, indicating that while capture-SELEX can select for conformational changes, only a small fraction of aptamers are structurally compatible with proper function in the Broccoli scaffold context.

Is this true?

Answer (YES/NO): YES